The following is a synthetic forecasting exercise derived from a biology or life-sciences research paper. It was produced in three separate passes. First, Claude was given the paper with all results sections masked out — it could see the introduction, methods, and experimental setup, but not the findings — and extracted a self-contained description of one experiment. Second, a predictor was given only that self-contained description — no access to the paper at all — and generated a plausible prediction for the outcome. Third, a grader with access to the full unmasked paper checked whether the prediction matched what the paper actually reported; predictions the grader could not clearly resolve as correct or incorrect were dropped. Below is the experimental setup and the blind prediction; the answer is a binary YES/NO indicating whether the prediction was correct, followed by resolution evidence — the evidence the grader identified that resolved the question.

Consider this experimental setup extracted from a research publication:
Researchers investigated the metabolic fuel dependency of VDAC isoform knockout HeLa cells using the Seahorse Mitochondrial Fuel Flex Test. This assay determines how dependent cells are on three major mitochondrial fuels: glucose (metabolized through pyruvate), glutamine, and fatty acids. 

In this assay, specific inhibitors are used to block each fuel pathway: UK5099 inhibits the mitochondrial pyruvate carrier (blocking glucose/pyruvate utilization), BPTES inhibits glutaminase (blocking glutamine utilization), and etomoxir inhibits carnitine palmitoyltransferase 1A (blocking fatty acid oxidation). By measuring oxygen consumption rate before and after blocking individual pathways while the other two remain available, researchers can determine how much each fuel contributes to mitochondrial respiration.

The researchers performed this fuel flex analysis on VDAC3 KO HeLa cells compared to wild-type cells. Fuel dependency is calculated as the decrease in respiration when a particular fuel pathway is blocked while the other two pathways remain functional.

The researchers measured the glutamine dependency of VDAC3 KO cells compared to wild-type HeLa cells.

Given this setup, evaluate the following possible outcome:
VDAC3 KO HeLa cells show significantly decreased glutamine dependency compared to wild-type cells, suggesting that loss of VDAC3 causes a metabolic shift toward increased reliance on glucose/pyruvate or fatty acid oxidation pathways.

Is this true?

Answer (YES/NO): NO